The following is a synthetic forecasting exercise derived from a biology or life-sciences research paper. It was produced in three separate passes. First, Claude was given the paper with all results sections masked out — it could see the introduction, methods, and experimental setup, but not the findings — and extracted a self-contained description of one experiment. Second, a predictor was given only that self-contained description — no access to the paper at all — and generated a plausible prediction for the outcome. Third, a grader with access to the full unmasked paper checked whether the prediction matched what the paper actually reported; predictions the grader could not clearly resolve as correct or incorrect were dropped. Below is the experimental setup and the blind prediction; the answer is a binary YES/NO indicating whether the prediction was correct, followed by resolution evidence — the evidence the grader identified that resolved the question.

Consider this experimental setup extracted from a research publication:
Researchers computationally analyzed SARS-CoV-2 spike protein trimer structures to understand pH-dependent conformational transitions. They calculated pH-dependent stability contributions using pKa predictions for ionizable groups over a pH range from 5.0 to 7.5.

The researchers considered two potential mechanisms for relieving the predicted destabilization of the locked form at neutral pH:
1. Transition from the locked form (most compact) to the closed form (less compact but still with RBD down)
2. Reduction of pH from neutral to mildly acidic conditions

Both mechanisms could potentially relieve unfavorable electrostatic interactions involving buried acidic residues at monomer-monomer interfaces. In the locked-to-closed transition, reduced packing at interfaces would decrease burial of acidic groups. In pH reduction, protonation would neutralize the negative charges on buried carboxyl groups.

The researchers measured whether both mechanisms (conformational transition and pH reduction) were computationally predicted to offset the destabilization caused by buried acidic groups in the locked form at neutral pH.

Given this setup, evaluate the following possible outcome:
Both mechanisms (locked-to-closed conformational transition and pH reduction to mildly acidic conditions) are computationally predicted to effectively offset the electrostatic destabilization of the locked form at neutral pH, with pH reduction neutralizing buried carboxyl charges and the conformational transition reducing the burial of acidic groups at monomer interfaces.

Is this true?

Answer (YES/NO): YES